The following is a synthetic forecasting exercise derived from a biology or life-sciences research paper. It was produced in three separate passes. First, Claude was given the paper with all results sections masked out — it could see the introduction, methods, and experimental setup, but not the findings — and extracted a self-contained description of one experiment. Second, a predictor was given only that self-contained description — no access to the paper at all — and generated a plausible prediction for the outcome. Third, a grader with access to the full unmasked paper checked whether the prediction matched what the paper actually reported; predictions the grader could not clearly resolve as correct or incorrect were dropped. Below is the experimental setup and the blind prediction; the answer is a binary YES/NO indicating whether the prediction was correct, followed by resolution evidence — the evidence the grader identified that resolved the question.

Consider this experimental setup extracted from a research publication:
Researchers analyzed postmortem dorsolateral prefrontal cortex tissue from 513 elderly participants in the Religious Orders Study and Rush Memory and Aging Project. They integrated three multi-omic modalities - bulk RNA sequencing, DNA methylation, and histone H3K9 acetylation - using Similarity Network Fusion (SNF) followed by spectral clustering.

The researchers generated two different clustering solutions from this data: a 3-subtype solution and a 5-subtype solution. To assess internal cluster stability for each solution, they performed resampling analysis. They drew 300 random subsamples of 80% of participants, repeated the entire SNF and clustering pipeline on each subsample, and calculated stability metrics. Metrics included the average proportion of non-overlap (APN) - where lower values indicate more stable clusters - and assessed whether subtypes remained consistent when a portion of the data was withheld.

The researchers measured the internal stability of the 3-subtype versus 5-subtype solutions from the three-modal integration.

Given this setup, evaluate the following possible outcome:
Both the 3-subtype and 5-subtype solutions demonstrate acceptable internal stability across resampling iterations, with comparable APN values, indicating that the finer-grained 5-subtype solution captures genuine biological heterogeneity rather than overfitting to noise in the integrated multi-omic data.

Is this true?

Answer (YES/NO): NO